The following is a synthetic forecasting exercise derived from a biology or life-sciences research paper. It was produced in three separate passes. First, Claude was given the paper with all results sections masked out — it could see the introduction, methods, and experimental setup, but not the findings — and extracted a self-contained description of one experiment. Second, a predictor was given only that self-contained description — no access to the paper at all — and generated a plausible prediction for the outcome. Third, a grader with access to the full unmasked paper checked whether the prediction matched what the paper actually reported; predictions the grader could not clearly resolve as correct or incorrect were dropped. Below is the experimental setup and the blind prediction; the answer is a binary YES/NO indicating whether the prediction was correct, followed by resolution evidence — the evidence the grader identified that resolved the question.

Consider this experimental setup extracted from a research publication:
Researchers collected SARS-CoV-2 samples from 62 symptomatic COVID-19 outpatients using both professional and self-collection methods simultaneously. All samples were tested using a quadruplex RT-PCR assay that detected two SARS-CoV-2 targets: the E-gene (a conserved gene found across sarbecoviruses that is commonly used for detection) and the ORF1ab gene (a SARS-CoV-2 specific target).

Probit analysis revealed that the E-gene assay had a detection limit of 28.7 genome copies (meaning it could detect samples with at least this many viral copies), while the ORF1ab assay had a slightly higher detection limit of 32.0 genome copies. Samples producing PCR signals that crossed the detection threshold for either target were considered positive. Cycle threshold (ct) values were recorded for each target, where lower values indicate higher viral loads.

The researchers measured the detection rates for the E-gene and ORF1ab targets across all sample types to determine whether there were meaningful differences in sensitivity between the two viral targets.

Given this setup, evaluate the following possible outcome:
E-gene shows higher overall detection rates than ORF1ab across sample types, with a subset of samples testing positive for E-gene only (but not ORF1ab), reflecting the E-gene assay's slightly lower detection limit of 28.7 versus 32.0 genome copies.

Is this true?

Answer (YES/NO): NO